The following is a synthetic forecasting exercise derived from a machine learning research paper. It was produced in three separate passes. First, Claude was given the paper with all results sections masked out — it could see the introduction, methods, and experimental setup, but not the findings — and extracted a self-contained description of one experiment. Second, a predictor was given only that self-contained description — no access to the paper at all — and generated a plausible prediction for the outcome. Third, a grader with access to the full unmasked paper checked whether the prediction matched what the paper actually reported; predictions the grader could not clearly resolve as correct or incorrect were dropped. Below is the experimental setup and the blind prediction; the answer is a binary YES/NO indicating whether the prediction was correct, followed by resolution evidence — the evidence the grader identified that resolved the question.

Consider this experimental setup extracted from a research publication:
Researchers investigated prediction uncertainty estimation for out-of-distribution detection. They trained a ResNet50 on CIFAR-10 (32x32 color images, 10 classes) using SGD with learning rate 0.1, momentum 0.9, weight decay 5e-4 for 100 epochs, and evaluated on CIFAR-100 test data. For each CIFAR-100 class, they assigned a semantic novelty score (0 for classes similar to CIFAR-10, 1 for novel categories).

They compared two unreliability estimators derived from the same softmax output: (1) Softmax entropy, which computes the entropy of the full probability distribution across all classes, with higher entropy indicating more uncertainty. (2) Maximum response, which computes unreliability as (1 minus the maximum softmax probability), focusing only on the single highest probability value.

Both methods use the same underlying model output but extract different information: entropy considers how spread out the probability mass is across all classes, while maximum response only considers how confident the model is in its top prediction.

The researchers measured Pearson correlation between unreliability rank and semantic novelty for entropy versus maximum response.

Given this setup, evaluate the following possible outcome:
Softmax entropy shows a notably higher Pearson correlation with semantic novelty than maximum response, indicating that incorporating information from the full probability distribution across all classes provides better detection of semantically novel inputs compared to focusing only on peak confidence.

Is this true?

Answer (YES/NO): NO